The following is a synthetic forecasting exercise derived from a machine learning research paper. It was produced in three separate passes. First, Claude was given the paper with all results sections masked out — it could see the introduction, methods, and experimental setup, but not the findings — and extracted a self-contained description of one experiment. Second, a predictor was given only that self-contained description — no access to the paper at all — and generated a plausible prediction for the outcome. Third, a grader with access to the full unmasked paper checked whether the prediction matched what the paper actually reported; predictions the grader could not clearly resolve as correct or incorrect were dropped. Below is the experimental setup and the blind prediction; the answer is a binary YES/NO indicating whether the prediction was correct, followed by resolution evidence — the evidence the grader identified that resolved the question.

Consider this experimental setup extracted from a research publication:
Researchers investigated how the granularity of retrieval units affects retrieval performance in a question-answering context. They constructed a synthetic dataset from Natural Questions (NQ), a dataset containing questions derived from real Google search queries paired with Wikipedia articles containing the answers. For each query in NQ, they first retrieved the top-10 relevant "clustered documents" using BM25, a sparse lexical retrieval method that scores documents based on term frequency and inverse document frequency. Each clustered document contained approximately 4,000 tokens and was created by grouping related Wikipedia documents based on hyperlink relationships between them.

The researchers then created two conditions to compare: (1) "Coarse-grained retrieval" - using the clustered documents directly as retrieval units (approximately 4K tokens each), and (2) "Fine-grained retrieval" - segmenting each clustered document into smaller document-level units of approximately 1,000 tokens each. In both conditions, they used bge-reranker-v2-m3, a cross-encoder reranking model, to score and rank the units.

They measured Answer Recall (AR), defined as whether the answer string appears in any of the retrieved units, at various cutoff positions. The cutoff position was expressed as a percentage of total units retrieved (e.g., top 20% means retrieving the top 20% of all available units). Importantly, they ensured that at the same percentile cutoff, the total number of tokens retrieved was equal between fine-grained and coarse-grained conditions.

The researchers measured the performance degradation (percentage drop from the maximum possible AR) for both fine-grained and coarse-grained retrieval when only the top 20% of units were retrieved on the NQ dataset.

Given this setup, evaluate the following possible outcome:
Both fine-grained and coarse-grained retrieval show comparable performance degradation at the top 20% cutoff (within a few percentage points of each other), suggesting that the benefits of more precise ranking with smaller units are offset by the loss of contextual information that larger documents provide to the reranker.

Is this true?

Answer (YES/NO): NO